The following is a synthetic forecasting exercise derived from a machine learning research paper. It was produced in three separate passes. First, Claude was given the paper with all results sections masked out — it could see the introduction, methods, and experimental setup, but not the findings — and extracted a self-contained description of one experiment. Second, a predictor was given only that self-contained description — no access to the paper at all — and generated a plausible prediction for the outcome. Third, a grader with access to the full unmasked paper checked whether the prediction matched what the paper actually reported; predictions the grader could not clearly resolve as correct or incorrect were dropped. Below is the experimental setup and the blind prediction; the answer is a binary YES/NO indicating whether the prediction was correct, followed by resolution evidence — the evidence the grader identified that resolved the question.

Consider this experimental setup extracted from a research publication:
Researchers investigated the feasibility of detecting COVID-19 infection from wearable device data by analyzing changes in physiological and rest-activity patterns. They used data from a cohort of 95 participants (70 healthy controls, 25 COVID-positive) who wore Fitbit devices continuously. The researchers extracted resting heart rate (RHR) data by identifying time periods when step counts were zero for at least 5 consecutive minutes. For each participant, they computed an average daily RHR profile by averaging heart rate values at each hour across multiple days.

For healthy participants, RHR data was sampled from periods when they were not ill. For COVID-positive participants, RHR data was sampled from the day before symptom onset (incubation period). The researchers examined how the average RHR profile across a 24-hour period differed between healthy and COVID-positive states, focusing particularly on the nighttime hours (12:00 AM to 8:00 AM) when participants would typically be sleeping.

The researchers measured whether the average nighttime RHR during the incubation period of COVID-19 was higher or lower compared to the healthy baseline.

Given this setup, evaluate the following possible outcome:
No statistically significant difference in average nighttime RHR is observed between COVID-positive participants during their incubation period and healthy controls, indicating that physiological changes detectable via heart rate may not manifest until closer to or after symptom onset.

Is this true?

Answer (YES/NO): NO